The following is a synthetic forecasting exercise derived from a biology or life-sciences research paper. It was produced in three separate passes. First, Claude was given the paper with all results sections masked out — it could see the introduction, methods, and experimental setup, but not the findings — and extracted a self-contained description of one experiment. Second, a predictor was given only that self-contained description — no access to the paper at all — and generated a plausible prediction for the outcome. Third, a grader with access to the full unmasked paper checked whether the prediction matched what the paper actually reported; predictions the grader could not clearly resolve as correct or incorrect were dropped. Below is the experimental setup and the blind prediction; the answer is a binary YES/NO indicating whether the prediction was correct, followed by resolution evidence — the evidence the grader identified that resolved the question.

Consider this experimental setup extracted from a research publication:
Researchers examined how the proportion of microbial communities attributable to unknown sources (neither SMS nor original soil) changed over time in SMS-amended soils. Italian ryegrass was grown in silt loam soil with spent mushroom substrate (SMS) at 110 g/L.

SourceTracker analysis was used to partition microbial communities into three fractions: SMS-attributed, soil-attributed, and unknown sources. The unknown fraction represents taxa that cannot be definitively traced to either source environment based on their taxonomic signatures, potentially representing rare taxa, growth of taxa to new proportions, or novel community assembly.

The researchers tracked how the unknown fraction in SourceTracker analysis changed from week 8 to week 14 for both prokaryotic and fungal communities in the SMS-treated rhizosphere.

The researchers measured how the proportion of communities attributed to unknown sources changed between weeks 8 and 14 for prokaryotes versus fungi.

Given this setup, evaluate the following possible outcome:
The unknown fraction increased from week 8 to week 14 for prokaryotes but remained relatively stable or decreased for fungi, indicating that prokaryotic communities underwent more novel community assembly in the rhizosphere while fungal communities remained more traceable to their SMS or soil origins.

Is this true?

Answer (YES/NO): NO